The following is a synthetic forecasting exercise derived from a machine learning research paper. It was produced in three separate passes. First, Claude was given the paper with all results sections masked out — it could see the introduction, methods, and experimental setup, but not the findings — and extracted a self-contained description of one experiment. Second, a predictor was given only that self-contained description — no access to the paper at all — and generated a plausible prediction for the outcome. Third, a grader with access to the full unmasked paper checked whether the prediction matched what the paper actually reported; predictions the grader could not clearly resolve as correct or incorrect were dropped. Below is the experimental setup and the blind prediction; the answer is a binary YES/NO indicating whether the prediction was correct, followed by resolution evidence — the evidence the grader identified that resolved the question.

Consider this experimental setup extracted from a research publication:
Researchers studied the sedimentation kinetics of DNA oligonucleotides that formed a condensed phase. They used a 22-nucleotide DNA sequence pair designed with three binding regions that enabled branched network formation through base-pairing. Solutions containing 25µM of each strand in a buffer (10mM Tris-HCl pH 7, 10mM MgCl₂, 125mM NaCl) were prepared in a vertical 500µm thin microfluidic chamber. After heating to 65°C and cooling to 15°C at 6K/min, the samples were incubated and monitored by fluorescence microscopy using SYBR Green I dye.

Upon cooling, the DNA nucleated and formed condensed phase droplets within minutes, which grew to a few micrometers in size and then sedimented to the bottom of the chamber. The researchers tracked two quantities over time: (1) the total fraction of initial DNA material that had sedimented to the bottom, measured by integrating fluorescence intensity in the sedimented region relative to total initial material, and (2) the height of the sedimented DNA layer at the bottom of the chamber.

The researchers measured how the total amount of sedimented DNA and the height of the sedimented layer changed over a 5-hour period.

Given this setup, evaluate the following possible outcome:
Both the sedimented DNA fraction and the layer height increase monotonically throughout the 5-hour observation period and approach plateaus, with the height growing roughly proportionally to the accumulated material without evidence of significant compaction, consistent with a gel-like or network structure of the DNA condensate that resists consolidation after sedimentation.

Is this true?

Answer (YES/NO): NO